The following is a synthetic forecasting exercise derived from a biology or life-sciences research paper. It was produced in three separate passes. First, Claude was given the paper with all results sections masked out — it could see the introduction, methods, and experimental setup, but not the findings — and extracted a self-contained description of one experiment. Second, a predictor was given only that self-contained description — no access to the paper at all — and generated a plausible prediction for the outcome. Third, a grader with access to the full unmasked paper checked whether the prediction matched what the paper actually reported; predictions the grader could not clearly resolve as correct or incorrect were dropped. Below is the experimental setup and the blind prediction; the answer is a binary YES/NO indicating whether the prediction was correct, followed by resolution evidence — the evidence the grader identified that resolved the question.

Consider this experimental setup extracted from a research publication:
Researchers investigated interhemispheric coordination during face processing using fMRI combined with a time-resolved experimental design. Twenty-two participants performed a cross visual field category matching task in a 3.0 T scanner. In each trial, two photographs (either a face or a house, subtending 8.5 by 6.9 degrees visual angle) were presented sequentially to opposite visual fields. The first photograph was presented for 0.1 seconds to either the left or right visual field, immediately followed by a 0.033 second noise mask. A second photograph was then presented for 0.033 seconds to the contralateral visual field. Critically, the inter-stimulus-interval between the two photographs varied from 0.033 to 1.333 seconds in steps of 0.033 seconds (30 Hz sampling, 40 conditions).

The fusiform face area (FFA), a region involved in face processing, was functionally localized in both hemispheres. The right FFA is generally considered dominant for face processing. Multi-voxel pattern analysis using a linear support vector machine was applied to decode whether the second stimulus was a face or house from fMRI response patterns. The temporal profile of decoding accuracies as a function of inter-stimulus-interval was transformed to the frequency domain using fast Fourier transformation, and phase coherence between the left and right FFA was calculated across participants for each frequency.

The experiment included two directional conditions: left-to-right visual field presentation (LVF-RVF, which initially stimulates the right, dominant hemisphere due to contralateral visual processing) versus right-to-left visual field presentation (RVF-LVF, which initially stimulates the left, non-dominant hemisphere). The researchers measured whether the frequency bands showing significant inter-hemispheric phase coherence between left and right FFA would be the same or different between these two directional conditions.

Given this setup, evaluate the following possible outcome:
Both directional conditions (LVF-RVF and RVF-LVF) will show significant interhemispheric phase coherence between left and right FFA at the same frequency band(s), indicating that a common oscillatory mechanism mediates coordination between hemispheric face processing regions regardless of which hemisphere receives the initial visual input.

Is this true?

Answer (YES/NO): NO